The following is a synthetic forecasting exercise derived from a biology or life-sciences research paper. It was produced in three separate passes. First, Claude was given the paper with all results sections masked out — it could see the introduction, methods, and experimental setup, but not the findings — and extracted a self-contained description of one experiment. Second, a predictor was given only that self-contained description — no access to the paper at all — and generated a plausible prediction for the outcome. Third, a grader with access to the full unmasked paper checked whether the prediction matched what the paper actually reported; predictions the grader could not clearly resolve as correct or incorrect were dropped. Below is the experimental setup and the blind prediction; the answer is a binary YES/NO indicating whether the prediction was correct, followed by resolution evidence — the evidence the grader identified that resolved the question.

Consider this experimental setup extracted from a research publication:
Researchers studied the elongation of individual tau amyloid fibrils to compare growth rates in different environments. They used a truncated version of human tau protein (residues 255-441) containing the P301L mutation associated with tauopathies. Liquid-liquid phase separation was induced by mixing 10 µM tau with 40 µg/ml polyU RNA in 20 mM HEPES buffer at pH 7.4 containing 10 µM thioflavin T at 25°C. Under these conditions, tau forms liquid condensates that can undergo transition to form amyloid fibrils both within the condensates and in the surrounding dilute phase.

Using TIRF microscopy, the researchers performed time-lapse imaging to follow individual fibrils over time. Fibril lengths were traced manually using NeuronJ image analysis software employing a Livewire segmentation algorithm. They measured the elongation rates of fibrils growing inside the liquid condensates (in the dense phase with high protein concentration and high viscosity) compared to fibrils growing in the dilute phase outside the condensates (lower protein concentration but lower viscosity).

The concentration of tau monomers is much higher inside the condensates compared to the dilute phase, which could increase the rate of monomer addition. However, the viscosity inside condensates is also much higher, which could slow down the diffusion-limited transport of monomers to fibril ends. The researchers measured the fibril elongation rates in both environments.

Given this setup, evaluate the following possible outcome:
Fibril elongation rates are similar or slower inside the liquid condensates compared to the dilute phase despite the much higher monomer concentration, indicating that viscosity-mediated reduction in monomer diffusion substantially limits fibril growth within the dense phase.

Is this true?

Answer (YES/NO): YES